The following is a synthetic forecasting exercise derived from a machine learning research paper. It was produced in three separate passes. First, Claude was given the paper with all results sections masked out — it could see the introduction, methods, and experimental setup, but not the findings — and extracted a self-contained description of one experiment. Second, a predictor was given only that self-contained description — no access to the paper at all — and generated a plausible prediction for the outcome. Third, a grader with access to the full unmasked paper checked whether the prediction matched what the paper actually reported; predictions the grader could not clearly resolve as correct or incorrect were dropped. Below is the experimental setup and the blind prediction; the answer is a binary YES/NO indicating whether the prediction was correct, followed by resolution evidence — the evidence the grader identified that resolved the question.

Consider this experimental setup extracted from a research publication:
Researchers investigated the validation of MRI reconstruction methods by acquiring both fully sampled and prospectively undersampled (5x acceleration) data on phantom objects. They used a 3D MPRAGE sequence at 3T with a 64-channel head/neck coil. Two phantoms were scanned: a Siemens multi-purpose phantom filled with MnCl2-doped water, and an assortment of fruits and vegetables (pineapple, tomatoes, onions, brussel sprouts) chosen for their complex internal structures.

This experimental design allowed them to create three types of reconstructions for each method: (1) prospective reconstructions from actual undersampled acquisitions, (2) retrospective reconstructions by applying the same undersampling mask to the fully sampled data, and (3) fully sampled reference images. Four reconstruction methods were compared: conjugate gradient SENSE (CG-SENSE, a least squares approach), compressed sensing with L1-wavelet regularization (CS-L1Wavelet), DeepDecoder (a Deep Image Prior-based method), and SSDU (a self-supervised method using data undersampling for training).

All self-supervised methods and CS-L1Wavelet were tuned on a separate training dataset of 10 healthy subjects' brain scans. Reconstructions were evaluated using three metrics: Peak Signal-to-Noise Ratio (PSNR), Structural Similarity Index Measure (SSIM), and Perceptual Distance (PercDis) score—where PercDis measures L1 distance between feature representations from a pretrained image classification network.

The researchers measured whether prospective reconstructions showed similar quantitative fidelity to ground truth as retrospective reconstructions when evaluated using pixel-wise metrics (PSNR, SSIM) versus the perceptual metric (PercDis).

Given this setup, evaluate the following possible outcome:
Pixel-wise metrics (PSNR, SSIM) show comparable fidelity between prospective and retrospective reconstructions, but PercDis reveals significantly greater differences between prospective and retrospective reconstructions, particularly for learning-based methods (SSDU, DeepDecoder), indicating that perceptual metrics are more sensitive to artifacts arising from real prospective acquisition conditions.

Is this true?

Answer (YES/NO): NO